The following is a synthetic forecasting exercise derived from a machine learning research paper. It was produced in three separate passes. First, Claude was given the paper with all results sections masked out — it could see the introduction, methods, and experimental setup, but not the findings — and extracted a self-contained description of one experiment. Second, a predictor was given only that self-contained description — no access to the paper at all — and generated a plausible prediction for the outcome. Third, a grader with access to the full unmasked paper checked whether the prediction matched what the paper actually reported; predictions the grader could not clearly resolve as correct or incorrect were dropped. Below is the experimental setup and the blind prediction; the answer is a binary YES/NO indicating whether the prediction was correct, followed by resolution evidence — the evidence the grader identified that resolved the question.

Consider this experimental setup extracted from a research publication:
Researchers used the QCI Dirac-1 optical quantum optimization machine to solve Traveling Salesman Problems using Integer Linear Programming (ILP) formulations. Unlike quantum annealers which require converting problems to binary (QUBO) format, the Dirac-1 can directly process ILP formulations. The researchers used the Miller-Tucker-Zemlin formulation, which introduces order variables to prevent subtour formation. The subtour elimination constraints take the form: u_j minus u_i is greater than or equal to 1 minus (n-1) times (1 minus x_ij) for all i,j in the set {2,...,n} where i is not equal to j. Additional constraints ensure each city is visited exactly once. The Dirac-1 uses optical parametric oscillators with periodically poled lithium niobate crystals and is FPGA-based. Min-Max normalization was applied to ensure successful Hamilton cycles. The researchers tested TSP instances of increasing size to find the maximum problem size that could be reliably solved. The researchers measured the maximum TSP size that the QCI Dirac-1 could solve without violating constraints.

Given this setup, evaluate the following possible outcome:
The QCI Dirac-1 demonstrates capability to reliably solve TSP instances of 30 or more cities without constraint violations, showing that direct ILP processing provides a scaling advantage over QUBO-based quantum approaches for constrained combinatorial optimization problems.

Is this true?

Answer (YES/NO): NO